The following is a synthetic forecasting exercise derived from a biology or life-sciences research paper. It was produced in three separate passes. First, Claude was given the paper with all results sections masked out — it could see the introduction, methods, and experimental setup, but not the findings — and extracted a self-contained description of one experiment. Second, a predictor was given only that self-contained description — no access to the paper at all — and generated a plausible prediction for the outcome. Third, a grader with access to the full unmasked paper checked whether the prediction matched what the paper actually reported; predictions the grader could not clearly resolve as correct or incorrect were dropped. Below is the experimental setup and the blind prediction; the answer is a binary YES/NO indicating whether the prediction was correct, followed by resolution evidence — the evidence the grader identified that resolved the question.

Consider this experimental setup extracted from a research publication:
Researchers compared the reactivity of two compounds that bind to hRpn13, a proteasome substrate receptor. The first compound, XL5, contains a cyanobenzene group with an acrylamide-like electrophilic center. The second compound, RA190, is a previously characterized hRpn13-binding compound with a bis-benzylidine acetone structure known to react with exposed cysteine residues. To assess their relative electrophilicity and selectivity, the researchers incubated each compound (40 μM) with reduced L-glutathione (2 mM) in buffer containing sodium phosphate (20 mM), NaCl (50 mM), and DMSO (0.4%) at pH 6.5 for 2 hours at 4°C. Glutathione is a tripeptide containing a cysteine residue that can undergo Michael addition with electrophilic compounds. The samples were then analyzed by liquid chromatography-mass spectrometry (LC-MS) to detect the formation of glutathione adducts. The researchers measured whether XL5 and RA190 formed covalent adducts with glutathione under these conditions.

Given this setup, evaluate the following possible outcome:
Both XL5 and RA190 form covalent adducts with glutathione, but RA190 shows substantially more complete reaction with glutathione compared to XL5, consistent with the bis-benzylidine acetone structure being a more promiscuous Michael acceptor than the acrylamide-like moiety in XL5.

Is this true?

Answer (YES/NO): YES